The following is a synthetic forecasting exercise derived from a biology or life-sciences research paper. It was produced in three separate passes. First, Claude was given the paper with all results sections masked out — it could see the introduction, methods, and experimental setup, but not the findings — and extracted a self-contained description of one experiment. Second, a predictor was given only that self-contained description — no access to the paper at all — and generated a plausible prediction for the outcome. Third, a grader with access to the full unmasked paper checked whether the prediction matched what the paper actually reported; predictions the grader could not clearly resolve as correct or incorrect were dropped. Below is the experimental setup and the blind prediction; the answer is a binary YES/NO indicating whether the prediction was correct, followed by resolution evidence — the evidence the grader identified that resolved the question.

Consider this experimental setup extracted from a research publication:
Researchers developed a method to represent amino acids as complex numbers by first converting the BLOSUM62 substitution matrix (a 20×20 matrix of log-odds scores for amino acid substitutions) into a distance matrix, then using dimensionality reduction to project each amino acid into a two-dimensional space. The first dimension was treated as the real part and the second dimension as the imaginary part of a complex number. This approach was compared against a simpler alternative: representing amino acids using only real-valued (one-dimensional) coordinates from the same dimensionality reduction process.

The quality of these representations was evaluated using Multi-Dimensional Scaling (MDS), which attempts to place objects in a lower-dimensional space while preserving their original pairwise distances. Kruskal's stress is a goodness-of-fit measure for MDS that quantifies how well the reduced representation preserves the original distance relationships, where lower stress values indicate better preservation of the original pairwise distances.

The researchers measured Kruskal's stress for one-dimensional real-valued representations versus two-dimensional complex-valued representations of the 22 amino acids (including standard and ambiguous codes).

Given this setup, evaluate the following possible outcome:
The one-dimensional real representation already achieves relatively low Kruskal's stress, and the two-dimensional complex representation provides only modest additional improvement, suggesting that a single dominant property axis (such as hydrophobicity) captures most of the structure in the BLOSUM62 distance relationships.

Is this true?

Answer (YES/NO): NO